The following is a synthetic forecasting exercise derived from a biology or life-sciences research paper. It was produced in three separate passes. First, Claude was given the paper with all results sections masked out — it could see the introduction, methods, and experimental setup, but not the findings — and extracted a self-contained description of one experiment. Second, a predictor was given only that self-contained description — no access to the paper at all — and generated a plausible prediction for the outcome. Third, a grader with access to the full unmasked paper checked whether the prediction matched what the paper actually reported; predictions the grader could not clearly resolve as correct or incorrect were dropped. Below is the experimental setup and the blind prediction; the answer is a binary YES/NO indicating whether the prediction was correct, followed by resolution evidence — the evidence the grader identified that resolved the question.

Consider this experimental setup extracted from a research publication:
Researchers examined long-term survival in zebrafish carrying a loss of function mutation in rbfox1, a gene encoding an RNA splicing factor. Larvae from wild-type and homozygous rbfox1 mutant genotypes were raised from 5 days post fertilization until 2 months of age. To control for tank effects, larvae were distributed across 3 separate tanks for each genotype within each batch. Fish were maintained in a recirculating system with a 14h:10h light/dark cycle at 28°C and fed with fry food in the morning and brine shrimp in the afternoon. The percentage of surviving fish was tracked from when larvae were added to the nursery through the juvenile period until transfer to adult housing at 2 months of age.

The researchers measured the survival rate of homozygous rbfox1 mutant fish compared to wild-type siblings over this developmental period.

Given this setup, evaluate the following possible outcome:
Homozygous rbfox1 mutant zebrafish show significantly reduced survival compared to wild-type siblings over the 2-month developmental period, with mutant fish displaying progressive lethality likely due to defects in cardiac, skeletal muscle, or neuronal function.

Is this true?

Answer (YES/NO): NO